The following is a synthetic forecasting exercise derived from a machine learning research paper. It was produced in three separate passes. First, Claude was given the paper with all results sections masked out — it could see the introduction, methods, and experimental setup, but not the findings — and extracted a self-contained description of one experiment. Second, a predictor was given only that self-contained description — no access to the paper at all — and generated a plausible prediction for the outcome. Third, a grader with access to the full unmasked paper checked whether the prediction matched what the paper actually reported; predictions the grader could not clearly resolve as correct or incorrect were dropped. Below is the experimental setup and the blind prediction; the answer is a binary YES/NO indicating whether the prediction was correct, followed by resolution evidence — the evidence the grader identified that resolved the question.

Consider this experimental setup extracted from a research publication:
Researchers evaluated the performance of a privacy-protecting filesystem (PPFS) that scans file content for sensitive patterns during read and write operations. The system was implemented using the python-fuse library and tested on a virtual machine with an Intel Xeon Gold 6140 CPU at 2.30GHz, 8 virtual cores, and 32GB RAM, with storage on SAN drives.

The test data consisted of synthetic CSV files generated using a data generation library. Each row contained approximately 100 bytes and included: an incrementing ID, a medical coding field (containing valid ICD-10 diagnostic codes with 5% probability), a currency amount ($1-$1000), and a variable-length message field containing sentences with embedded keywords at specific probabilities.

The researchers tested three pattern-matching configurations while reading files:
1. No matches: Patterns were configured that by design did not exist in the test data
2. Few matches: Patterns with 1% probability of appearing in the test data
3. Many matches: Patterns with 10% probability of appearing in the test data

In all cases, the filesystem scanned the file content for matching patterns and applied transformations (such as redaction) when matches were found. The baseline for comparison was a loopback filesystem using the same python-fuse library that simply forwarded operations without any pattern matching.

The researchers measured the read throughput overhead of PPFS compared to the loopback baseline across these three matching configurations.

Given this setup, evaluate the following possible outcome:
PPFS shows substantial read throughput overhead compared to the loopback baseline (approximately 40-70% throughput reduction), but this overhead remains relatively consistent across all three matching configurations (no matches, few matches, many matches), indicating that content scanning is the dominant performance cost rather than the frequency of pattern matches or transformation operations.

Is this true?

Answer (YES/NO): NO